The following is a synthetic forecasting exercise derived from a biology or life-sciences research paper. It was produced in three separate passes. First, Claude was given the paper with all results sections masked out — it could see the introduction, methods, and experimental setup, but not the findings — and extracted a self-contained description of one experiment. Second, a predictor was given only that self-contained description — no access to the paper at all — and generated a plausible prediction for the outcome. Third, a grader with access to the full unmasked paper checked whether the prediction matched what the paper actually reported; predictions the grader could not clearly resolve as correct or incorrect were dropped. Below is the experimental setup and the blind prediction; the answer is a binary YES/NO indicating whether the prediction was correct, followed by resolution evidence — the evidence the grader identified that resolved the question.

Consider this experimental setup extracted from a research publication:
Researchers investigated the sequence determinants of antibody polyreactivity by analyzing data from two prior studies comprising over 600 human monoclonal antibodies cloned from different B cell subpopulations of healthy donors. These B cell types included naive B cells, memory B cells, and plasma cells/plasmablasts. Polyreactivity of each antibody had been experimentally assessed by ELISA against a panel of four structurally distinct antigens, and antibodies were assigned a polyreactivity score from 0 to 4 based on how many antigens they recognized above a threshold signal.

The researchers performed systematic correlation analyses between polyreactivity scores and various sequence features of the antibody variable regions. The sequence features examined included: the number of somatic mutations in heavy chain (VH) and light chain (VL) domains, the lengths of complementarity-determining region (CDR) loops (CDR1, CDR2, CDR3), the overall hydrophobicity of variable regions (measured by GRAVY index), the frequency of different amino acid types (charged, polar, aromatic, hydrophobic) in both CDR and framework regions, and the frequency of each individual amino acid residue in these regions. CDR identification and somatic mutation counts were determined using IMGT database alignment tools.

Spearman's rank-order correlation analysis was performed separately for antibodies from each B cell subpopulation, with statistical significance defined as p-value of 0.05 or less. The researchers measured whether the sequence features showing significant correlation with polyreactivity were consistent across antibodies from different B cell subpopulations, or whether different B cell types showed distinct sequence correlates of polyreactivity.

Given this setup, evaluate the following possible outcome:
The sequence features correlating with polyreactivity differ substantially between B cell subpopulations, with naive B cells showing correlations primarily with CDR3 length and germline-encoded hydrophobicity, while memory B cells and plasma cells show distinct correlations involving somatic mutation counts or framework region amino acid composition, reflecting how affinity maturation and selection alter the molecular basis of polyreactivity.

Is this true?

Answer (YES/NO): NO